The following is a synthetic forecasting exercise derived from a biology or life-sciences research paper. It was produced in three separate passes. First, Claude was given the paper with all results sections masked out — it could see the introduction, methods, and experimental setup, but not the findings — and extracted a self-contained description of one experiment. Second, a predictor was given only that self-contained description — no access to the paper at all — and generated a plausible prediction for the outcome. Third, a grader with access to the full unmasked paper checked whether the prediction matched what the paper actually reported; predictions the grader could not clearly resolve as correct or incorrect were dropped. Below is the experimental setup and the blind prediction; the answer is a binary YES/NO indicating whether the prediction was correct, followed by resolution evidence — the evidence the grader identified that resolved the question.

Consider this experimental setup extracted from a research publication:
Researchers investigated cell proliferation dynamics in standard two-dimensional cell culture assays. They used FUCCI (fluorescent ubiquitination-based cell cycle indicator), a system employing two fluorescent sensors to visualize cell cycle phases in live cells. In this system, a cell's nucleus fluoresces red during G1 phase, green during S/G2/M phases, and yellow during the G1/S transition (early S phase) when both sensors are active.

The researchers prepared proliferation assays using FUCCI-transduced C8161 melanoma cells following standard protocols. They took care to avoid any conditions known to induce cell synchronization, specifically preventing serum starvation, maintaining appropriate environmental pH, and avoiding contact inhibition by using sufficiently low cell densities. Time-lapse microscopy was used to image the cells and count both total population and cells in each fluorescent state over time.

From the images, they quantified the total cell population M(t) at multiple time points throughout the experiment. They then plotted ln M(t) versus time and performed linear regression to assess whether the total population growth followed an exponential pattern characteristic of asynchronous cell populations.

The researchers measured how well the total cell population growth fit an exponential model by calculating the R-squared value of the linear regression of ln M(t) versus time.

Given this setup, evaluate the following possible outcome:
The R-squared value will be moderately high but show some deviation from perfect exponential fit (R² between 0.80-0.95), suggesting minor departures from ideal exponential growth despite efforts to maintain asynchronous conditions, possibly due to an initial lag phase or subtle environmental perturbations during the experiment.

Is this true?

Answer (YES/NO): NO